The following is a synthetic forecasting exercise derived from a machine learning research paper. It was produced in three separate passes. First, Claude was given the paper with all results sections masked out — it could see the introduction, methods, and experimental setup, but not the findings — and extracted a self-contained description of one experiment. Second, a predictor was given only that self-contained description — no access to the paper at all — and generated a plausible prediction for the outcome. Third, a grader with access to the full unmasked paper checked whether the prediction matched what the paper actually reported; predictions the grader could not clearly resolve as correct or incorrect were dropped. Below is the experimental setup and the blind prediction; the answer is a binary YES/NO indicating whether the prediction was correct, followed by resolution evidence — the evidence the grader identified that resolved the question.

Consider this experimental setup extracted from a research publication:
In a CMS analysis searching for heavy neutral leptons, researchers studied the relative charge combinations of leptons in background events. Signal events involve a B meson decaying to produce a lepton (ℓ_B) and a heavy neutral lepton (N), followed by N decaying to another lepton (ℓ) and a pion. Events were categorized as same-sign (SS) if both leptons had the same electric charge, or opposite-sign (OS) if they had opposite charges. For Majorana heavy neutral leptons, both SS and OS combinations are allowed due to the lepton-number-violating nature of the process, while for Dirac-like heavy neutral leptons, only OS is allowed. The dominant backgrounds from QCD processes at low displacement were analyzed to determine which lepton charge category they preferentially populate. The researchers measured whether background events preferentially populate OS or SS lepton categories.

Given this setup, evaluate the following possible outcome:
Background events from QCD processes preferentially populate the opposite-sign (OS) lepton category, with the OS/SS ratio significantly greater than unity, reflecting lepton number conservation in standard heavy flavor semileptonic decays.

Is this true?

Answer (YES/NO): YES